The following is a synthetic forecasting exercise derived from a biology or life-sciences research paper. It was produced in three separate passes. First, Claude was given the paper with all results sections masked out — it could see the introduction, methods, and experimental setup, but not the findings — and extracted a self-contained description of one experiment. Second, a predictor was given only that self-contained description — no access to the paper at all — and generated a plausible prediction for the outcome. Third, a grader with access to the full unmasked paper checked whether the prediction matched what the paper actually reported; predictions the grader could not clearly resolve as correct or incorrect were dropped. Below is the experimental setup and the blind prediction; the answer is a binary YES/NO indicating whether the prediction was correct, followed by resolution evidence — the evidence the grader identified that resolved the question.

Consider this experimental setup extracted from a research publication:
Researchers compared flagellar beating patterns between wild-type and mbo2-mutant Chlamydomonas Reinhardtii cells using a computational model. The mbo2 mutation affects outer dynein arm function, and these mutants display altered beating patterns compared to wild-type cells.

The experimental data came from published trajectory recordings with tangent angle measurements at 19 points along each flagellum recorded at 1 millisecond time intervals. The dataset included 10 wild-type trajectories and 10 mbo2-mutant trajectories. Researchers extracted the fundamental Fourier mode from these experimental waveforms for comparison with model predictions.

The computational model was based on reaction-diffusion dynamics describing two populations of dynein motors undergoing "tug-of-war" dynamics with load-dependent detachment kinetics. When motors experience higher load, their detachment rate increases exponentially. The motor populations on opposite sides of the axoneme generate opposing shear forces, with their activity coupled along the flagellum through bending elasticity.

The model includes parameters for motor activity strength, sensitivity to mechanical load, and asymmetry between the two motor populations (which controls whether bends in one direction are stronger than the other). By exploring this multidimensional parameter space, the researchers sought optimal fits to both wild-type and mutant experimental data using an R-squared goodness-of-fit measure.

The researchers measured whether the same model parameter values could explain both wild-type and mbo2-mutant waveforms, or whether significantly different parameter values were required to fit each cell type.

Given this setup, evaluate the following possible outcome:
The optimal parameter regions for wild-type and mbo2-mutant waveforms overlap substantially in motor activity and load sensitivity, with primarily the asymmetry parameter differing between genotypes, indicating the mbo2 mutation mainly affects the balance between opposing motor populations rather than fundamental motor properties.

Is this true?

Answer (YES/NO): NO